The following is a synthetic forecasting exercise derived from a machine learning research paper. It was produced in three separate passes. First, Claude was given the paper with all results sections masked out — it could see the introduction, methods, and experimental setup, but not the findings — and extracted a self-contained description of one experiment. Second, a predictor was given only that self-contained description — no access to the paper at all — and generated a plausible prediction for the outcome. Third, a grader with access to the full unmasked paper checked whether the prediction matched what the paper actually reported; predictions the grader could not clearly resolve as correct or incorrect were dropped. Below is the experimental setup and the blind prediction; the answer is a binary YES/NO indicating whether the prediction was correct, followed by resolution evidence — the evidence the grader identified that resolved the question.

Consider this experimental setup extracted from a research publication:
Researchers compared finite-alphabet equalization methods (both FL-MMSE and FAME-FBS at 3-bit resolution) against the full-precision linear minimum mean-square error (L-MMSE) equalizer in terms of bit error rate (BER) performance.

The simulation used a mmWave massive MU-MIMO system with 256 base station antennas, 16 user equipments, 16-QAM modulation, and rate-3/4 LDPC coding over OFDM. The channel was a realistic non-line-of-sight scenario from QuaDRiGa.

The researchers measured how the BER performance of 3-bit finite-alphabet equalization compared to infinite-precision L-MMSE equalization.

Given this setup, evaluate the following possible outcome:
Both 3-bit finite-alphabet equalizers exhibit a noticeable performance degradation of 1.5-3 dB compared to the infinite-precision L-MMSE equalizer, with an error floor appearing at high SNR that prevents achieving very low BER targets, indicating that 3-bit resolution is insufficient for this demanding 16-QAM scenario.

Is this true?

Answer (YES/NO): NO